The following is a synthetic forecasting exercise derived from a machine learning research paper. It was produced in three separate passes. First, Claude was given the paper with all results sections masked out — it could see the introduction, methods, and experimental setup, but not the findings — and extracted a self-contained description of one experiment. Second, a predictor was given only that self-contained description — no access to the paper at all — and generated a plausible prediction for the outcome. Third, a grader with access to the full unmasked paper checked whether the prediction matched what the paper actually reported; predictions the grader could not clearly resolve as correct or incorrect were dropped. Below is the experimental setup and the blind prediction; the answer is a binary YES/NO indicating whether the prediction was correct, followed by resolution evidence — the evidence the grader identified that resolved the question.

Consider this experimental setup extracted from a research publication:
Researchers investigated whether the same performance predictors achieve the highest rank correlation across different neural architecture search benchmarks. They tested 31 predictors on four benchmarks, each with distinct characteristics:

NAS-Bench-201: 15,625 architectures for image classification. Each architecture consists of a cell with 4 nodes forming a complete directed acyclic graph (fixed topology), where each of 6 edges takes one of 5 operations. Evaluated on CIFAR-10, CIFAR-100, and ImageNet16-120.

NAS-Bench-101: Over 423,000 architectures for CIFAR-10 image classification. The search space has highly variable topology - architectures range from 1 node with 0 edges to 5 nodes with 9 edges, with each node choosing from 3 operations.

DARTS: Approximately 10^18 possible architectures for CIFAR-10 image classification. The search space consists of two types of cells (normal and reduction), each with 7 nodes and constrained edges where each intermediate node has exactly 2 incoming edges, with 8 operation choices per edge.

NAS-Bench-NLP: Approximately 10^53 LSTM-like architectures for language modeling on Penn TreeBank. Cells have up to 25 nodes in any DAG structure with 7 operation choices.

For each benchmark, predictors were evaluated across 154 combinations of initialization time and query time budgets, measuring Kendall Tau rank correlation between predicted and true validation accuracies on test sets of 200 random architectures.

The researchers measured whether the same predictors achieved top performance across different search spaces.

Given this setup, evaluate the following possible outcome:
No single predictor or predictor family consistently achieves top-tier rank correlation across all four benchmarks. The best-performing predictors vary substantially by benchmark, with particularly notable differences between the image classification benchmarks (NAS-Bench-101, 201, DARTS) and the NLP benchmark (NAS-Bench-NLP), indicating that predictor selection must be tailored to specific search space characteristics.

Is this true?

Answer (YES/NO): NO